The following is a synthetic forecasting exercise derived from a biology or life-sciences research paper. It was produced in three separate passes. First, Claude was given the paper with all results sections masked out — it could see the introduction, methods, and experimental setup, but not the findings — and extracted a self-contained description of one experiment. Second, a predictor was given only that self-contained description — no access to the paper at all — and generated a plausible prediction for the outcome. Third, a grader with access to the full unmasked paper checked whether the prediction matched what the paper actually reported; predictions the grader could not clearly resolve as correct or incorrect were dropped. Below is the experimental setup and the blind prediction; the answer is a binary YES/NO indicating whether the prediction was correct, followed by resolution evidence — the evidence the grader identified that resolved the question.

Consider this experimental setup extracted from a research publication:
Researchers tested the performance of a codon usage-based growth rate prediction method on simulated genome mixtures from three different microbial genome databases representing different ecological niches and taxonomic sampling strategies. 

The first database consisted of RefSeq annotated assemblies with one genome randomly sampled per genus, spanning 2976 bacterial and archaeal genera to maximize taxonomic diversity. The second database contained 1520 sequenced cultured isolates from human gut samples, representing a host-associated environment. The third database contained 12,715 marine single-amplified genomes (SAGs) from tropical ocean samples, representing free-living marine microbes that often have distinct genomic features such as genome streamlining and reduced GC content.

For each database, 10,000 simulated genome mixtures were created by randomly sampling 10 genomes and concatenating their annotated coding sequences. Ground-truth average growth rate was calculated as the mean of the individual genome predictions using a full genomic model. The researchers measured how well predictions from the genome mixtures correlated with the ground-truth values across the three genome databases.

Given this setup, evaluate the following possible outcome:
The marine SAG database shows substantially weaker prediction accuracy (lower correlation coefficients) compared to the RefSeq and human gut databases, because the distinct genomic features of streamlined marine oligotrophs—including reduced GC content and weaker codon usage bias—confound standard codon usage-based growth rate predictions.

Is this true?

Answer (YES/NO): NO